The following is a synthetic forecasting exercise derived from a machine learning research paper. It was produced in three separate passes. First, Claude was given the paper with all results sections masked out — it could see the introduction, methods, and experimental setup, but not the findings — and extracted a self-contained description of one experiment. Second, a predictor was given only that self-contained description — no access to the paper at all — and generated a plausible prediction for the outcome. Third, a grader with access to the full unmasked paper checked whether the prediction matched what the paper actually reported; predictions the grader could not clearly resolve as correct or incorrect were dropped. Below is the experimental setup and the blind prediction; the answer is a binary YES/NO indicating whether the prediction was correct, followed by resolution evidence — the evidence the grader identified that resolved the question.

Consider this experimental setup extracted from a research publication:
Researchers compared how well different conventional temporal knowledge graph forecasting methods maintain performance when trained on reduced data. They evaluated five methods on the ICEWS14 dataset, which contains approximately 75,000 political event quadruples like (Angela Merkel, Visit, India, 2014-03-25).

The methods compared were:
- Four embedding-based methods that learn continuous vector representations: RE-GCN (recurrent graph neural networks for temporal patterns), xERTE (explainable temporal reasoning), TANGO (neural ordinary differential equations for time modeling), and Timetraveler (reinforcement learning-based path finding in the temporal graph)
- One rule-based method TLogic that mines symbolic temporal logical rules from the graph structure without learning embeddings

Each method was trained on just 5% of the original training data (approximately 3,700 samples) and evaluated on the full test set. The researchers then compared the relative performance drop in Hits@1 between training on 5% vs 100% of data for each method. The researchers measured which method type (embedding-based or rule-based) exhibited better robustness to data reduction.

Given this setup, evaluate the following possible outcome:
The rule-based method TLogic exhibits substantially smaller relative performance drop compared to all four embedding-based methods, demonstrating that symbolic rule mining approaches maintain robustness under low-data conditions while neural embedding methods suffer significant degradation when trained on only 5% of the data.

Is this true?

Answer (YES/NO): YES